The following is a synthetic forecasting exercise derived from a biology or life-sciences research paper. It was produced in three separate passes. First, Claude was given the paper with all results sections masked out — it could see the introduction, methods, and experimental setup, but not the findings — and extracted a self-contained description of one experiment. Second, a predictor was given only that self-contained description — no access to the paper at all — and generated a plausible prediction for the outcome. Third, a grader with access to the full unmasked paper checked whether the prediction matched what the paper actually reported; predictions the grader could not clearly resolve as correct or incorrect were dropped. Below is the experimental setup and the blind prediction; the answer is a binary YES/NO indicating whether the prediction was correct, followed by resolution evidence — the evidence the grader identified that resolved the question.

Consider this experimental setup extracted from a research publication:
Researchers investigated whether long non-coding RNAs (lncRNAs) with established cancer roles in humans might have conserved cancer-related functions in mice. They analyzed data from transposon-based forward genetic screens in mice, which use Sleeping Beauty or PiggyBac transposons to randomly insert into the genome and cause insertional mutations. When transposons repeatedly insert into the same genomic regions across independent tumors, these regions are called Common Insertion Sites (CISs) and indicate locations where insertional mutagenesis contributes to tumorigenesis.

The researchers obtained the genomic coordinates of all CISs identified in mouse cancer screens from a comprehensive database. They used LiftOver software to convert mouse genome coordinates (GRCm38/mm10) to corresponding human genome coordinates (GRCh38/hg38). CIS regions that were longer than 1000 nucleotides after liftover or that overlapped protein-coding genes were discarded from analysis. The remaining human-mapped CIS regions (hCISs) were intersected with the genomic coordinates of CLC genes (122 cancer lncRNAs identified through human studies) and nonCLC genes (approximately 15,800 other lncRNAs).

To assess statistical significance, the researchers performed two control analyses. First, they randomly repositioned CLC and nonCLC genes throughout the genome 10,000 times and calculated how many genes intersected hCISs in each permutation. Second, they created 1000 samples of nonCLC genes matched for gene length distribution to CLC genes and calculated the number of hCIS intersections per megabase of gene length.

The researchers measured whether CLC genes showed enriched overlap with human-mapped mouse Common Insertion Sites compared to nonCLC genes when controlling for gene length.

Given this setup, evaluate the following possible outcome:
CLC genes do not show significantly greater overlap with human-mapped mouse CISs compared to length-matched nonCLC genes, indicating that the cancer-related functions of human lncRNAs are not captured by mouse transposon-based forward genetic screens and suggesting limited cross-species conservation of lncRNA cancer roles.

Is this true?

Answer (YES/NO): NO